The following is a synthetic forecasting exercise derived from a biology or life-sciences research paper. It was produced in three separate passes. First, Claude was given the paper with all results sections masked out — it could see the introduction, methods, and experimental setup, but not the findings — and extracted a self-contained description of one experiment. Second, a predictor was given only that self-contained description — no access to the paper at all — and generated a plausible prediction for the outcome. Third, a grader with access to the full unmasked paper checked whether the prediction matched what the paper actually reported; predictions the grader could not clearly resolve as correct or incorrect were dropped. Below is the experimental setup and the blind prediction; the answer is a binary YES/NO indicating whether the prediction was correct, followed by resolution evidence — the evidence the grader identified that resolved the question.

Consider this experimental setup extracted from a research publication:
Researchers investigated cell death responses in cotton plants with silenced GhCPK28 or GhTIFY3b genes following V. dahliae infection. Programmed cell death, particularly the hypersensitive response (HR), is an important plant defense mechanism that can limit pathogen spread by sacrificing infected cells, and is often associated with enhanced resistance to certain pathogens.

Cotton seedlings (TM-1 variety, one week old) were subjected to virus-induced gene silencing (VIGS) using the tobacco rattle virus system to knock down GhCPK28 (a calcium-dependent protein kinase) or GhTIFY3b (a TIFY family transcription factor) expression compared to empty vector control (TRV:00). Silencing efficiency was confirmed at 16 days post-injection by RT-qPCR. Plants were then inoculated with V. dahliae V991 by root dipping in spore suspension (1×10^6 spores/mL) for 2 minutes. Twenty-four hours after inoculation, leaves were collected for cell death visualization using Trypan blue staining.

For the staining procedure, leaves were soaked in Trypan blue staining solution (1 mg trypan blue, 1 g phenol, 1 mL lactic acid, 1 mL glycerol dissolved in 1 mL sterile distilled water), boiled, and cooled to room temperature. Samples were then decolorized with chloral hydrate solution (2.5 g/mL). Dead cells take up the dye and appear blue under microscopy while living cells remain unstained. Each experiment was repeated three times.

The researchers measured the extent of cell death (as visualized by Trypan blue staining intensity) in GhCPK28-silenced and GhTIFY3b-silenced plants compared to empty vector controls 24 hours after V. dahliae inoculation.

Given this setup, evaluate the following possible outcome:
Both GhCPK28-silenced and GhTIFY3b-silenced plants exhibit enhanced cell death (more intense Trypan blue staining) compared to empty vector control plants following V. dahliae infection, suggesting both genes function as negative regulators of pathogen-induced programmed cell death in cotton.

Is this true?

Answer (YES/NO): NO